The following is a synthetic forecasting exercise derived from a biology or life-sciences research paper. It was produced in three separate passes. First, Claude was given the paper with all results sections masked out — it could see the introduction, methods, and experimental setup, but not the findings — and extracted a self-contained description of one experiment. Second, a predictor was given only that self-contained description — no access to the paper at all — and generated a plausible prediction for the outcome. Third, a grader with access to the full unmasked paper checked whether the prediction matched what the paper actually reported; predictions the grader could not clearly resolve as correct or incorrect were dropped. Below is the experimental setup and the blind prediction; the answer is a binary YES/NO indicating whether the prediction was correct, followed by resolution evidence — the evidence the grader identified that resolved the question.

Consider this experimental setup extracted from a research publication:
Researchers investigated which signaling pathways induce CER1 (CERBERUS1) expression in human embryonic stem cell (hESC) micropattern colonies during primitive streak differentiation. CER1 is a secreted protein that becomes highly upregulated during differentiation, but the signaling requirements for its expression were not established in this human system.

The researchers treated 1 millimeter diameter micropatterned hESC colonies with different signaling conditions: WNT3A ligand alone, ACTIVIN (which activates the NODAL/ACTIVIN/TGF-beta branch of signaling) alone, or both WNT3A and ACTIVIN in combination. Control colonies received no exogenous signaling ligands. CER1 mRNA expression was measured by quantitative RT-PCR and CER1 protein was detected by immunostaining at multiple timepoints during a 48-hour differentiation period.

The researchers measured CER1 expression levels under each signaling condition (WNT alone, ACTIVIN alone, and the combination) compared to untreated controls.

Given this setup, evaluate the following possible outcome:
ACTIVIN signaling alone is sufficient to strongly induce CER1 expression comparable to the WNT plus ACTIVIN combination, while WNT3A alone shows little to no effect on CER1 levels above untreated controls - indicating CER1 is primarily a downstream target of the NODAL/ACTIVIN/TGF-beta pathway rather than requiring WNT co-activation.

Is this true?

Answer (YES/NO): NO